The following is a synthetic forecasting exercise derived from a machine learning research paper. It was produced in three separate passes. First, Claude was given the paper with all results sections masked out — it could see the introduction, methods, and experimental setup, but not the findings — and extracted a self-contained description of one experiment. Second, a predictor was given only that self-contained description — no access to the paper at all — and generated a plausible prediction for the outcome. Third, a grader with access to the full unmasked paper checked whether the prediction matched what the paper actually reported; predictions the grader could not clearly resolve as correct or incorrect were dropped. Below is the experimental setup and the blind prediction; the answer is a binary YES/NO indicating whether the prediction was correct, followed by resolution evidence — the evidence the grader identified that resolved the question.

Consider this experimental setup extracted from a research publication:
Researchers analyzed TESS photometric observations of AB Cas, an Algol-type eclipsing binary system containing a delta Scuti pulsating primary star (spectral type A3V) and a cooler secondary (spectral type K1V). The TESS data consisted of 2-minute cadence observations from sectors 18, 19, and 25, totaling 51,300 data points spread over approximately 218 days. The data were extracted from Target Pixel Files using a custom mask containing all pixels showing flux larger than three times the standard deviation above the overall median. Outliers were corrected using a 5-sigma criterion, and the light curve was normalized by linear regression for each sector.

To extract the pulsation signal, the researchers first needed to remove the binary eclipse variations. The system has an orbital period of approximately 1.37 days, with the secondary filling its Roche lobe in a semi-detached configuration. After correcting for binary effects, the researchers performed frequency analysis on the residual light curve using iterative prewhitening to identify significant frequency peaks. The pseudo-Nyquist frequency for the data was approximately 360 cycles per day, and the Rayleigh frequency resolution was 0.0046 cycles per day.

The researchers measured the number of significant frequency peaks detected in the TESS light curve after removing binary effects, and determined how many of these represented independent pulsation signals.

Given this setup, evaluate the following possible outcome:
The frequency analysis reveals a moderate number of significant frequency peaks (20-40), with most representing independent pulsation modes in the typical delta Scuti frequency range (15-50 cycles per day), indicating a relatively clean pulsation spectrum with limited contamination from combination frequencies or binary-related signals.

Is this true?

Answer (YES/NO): NO